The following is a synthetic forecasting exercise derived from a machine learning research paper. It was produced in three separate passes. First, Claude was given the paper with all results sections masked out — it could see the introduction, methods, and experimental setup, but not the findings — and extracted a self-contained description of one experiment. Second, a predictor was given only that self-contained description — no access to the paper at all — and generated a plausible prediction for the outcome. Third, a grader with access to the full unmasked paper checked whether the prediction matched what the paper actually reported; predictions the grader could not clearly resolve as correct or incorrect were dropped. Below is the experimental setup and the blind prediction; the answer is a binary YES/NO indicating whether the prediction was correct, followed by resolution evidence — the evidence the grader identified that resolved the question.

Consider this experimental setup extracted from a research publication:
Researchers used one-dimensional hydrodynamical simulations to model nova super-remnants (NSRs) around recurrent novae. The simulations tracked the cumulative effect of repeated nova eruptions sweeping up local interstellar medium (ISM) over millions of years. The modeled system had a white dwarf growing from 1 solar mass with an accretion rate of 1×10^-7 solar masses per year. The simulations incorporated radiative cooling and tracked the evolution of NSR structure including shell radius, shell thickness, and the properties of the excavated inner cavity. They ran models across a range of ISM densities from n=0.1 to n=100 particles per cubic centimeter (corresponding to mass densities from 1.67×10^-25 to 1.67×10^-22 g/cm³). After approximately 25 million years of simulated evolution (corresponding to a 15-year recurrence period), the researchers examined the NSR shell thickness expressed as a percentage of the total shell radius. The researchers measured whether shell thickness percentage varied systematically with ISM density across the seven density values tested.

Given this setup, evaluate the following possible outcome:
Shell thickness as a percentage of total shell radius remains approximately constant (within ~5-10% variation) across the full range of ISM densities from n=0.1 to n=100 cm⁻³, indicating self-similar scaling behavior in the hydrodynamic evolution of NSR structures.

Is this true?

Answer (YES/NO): NO